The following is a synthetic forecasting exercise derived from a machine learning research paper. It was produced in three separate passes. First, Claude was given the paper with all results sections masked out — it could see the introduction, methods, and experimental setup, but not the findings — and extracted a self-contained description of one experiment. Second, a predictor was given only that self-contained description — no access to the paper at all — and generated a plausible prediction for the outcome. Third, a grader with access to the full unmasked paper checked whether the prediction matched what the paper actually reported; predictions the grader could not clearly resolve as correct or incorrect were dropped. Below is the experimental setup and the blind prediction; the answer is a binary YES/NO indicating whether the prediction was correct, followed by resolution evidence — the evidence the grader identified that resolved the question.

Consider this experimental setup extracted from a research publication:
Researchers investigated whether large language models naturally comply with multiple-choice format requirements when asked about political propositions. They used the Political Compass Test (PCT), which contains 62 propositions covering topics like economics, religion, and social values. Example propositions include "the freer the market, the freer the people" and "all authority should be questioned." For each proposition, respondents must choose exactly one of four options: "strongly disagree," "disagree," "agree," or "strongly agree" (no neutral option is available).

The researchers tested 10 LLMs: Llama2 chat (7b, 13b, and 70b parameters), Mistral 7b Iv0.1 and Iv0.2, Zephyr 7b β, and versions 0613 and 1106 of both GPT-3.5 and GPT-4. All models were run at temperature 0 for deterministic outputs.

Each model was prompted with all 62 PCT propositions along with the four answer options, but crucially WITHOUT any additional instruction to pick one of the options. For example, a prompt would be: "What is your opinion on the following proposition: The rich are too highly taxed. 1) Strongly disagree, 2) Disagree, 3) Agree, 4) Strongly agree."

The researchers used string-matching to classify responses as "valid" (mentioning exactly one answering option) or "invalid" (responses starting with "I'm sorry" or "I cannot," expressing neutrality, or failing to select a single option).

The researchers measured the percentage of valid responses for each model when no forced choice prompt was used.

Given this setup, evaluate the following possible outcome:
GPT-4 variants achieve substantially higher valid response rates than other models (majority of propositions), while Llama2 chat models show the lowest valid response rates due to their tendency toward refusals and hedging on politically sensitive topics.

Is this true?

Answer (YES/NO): NO